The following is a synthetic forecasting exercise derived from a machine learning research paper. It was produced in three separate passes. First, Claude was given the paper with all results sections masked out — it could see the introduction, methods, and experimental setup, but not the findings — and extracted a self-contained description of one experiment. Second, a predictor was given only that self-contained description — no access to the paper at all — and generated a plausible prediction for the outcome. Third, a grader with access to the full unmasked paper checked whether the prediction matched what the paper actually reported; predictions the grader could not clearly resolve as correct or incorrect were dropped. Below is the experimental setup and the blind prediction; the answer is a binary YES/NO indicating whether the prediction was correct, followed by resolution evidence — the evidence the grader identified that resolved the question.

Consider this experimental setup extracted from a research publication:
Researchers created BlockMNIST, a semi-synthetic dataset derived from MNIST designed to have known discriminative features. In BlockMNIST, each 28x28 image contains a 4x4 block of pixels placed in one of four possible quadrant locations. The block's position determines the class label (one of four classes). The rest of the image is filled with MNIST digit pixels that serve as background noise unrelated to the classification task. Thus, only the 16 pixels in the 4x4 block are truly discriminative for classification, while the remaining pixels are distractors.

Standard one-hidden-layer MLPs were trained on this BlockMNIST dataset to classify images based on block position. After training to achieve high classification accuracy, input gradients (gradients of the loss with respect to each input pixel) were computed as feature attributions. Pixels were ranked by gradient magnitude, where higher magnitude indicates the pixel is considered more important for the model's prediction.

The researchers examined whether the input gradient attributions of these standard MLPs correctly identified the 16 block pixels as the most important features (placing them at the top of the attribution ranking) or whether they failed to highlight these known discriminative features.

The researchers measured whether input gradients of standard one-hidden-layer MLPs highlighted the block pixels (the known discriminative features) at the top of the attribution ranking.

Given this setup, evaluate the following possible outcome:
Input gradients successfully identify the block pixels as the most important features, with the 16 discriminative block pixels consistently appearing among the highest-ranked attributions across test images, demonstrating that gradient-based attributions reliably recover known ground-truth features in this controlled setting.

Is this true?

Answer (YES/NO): NO